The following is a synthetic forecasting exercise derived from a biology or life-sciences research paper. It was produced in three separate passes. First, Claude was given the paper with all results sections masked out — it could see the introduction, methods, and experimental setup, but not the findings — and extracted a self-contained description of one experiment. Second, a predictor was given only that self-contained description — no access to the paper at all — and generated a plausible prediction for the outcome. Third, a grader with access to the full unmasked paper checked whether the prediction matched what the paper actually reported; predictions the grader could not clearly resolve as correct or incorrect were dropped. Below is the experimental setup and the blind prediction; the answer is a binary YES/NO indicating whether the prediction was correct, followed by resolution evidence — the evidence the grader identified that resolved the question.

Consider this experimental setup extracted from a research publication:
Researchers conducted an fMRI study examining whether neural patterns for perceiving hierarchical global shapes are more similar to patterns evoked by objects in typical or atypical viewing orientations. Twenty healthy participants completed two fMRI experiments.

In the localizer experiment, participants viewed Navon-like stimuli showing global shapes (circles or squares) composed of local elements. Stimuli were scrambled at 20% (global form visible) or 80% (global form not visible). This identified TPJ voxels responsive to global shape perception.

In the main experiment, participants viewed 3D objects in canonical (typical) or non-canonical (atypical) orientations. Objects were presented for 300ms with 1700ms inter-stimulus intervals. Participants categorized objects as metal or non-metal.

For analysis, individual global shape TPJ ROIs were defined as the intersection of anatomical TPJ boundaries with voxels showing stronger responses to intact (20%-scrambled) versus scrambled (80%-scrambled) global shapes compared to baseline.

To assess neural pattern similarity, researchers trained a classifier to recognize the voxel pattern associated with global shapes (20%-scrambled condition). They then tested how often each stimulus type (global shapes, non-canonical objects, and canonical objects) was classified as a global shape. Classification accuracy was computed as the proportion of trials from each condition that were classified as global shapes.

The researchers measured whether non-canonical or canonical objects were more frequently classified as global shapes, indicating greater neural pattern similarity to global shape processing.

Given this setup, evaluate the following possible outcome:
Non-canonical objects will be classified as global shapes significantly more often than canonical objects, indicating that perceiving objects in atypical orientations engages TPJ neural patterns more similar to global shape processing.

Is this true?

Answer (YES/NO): YES